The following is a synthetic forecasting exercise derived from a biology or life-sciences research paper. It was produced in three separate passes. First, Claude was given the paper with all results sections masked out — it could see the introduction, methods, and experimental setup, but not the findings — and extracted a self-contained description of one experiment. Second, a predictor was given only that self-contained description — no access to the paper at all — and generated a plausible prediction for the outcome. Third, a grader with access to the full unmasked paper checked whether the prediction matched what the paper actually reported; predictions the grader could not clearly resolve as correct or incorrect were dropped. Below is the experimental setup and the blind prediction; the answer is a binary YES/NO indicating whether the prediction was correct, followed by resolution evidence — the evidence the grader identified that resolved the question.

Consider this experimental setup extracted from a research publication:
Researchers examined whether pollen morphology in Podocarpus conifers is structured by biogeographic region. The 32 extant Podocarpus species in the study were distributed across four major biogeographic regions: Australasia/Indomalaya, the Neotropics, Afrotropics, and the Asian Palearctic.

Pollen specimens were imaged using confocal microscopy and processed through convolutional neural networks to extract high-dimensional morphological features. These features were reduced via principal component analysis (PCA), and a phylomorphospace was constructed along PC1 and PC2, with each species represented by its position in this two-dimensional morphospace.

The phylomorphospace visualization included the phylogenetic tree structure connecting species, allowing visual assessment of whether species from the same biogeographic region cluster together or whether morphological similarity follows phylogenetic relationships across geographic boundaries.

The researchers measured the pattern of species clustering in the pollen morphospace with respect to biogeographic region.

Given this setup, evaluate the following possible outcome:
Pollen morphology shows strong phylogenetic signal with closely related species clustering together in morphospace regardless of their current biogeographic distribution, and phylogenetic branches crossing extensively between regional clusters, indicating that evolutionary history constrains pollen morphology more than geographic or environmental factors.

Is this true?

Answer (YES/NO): NO